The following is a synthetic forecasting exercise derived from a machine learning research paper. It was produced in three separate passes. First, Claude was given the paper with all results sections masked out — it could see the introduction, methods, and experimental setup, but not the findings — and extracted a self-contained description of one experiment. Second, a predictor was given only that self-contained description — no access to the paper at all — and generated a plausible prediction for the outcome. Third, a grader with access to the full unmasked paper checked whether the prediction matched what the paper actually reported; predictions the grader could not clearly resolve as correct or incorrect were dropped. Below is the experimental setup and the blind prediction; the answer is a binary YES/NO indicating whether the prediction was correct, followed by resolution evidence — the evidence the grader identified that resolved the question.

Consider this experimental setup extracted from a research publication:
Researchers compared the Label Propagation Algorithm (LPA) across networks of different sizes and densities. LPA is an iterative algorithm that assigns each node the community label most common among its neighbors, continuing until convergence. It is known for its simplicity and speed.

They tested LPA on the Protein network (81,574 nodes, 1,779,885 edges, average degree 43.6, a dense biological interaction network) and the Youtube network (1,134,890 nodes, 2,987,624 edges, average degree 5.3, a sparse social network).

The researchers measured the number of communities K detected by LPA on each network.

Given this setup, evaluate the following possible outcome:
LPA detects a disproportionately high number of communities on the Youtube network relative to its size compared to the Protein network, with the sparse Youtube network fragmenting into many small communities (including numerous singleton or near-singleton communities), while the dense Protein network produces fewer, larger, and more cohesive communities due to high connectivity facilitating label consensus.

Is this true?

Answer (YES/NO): YES